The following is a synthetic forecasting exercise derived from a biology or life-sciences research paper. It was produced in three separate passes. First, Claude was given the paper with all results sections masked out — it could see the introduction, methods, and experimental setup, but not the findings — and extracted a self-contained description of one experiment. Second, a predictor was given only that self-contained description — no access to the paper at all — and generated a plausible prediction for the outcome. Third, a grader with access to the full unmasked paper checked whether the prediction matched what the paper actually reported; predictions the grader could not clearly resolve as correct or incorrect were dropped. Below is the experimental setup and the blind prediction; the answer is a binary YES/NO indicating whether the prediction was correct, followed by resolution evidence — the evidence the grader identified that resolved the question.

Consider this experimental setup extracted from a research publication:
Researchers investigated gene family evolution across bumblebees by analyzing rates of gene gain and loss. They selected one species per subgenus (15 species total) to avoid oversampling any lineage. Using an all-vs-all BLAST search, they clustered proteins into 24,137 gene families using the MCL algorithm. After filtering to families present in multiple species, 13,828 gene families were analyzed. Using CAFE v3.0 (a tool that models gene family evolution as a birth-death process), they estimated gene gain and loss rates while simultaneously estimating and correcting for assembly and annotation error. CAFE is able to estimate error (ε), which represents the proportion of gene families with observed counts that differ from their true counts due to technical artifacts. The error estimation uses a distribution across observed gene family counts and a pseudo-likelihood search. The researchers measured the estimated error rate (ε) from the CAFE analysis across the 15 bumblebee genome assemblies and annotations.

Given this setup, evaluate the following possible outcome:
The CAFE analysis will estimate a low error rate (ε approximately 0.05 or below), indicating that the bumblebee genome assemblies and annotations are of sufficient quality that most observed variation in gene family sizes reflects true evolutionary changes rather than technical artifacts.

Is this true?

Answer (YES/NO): YES